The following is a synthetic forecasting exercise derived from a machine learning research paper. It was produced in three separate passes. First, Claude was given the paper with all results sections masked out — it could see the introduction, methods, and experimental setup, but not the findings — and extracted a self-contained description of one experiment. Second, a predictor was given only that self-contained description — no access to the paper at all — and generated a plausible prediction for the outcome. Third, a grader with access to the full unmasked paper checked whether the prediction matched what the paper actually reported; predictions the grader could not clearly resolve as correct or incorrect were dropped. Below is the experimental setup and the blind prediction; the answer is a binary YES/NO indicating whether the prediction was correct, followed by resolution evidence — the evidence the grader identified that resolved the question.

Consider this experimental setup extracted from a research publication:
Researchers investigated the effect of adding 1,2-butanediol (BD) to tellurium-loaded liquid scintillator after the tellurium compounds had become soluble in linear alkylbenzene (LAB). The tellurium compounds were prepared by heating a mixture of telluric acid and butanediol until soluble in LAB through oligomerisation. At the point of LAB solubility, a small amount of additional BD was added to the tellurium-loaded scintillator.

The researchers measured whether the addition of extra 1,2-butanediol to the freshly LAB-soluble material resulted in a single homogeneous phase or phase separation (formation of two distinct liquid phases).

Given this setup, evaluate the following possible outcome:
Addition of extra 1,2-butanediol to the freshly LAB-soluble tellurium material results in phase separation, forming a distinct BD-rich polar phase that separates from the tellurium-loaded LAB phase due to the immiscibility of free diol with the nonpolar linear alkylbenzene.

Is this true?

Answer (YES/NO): YES